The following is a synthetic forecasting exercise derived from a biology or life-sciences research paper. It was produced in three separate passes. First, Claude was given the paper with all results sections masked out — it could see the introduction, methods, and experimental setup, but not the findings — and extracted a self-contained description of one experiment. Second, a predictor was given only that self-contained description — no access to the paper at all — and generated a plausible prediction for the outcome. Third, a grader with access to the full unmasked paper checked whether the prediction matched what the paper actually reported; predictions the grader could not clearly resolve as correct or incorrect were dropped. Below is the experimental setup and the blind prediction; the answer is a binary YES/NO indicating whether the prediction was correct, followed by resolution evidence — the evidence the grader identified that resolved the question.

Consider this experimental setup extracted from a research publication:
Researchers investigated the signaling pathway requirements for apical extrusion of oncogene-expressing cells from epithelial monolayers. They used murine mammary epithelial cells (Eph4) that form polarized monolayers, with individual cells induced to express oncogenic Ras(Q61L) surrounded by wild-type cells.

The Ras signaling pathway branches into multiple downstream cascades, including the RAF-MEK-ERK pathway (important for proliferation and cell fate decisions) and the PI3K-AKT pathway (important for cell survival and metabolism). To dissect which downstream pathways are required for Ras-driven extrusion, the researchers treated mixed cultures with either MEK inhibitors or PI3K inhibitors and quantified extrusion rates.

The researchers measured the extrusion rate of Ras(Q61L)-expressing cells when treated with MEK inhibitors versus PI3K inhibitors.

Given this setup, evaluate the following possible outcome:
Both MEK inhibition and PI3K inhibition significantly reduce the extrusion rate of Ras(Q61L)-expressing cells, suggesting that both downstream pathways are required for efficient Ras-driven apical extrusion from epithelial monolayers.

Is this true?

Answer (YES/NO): NO